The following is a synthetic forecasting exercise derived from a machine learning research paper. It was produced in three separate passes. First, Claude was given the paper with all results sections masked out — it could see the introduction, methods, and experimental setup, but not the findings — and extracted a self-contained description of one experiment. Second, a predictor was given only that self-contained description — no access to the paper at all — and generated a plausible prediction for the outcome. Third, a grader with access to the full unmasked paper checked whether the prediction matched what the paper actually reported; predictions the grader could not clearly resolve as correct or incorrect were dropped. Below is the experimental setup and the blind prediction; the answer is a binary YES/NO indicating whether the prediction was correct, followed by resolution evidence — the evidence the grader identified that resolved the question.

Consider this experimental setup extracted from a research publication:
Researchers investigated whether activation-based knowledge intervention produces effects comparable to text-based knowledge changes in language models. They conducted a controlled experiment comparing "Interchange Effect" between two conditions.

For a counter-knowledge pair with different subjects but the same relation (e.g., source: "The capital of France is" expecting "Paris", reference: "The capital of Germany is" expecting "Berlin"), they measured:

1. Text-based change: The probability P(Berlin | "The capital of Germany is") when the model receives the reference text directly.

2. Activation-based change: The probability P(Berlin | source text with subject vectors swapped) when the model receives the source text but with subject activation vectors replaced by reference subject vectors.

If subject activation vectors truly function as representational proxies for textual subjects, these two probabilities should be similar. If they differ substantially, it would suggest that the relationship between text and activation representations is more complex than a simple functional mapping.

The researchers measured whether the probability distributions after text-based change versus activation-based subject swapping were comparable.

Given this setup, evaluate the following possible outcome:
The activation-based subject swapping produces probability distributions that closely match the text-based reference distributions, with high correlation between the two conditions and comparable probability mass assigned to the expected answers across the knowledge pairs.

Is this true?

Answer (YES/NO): YES